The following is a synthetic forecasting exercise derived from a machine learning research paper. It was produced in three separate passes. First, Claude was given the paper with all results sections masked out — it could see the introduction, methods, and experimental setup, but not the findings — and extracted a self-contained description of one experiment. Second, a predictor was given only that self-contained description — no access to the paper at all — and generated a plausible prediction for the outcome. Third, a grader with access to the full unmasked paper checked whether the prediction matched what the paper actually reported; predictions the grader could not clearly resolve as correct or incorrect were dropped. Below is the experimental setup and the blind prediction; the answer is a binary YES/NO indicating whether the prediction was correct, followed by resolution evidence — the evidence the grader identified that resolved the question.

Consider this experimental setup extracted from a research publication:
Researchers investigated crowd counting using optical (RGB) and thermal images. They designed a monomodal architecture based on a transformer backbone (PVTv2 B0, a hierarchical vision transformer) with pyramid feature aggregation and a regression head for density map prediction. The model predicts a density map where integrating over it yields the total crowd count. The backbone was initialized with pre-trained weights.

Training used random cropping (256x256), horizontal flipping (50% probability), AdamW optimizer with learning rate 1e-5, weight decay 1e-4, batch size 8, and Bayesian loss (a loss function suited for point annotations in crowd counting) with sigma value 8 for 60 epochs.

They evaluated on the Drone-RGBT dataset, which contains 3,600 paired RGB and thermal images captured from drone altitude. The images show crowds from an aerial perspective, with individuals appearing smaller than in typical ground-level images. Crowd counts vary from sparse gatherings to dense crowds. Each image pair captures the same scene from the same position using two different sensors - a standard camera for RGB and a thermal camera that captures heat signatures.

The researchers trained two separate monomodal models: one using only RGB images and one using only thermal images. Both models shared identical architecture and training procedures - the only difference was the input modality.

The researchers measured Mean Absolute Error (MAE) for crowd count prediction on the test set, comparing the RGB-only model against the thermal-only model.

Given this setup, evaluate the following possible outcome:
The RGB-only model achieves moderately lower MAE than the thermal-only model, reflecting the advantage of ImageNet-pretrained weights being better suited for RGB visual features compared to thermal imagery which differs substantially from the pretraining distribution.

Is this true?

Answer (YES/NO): NO